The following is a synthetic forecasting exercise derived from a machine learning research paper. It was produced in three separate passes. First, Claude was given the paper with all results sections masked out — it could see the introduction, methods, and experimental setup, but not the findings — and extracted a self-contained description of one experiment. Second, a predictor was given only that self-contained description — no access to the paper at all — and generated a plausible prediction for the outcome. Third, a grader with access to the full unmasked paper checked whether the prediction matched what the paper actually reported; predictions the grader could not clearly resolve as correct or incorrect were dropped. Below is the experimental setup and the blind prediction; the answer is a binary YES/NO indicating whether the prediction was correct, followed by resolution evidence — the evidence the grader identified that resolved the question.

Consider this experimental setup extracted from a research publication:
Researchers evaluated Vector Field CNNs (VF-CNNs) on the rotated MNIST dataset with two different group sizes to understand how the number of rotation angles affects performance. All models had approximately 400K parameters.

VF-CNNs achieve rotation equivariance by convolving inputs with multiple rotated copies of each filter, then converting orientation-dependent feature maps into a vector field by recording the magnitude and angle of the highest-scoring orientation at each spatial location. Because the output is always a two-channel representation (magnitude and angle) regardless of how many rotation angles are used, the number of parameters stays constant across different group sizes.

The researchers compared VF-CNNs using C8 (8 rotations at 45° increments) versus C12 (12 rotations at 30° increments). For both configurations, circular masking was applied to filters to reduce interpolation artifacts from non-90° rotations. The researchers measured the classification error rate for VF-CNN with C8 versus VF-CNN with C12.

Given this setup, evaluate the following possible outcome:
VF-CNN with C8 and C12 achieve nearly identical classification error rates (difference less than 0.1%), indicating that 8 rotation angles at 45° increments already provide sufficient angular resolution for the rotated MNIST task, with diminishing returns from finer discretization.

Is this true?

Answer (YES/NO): YES